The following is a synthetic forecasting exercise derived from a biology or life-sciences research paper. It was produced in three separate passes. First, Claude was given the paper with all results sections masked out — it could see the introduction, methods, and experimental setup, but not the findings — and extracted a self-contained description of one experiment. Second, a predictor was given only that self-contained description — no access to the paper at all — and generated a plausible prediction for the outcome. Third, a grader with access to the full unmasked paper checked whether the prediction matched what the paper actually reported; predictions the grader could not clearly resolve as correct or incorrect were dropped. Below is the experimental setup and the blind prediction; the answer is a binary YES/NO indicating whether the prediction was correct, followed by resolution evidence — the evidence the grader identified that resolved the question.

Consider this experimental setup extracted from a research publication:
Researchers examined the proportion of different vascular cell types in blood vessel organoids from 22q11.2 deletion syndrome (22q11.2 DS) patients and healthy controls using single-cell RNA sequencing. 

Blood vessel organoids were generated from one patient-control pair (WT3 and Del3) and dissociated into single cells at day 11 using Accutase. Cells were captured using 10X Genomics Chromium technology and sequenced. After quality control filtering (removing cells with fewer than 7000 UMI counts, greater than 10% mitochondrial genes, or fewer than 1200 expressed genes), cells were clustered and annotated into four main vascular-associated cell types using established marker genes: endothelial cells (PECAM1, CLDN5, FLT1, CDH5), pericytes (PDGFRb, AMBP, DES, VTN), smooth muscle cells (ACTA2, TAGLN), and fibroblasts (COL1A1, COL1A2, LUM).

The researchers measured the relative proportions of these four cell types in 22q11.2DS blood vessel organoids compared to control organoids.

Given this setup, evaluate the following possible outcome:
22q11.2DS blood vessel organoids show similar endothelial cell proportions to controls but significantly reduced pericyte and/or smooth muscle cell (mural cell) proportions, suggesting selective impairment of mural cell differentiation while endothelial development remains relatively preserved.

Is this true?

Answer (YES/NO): NO